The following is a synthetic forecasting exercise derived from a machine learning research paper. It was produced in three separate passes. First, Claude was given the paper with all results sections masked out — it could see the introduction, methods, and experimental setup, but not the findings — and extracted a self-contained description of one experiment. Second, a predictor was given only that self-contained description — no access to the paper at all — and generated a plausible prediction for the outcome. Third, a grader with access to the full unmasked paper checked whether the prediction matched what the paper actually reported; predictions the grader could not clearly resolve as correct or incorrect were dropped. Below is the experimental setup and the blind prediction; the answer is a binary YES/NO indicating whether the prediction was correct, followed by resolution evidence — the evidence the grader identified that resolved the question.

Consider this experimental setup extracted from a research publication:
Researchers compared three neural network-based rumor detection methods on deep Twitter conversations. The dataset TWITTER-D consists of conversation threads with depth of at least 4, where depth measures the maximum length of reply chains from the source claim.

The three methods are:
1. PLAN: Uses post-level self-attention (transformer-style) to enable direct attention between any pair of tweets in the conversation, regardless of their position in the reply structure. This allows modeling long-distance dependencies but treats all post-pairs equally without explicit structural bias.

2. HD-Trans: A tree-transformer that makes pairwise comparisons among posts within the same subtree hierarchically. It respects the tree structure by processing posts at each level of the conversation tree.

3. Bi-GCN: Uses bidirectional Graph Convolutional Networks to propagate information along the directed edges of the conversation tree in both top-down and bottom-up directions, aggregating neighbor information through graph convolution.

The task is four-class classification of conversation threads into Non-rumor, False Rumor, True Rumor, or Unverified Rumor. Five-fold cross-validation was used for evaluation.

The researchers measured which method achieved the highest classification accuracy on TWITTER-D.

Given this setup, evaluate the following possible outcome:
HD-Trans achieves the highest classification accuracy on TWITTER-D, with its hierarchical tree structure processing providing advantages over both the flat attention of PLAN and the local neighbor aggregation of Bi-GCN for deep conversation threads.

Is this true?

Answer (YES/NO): NO